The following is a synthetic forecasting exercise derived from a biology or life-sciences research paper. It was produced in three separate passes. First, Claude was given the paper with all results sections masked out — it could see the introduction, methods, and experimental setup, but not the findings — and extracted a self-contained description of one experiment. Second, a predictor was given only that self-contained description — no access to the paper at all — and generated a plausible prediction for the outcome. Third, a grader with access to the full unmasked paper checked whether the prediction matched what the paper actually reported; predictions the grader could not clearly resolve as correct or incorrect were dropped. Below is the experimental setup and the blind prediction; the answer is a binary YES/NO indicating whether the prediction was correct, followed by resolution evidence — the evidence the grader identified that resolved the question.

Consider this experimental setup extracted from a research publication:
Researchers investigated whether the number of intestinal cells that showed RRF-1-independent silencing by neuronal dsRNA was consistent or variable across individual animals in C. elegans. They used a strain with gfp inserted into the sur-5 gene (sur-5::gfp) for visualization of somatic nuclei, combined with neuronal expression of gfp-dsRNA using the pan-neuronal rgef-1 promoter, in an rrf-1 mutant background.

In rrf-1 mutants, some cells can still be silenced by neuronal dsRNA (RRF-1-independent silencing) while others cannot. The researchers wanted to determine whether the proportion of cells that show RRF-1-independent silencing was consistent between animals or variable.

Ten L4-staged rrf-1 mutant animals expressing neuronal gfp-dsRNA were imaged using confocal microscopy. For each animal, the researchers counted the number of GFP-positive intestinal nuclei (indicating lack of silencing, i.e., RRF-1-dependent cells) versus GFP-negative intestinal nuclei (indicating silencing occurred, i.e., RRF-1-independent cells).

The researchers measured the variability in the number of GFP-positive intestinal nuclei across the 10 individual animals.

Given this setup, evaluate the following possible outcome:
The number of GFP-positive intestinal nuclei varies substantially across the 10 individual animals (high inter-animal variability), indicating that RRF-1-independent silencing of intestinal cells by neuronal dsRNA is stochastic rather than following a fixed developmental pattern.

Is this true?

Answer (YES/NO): YES